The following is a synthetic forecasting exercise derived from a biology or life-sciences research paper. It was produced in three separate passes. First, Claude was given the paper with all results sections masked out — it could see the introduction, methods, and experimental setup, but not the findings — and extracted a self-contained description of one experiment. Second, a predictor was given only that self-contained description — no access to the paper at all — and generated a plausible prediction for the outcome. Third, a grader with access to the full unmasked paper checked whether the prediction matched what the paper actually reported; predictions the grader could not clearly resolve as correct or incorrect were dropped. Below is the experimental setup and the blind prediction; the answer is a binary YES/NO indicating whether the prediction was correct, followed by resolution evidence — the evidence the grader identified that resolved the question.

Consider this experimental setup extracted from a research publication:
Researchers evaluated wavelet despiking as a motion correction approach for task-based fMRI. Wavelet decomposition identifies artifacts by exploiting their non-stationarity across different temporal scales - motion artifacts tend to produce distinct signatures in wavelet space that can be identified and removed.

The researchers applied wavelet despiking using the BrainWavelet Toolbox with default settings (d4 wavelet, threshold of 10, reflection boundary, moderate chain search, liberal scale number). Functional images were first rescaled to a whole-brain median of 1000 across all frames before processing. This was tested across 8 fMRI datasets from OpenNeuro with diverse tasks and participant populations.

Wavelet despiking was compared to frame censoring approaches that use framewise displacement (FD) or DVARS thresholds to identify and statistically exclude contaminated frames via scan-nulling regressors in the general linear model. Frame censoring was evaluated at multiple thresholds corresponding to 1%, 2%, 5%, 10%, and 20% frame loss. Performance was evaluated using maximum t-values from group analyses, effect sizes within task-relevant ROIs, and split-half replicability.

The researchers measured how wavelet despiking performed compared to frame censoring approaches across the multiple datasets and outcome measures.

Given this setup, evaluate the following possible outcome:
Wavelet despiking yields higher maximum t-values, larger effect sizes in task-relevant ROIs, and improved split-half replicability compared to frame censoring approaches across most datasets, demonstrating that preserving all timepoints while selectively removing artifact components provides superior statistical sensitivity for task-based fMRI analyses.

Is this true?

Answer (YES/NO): NO